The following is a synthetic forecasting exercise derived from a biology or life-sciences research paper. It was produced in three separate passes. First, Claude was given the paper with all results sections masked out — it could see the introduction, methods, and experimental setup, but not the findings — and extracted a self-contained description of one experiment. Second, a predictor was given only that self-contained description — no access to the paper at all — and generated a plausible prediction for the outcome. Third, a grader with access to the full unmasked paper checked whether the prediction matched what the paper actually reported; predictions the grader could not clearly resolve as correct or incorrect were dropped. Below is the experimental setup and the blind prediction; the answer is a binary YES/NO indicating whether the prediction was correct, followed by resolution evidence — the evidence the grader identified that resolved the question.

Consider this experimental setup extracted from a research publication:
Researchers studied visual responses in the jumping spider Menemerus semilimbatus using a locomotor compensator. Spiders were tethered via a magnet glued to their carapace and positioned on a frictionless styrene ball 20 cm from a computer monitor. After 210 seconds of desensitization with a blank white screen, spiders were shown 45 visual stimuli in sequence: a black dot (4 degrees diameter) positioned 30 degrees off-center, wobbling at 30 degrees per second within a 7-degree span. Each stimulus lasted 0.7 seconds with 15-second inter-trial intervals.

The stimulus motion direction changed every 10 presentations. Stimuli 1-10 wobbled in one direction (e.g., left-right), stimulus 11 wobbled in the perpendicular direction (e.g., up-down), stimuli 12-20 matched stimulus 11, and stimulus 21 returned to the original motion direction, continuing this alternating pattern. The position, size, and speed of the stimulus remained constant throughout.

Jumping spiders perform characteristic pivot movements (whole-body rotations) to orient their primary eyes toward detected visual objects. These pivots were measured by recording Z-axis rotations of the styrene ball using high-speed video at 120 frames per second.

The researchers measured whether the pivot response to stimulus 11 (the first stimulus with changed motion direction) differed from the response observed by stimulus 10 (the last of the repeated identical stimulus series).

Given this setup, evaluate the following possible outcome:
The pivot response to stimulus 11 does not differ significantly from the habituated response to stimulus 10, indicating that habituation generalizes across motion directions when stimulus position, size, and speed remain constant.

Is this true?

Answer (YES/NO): NO